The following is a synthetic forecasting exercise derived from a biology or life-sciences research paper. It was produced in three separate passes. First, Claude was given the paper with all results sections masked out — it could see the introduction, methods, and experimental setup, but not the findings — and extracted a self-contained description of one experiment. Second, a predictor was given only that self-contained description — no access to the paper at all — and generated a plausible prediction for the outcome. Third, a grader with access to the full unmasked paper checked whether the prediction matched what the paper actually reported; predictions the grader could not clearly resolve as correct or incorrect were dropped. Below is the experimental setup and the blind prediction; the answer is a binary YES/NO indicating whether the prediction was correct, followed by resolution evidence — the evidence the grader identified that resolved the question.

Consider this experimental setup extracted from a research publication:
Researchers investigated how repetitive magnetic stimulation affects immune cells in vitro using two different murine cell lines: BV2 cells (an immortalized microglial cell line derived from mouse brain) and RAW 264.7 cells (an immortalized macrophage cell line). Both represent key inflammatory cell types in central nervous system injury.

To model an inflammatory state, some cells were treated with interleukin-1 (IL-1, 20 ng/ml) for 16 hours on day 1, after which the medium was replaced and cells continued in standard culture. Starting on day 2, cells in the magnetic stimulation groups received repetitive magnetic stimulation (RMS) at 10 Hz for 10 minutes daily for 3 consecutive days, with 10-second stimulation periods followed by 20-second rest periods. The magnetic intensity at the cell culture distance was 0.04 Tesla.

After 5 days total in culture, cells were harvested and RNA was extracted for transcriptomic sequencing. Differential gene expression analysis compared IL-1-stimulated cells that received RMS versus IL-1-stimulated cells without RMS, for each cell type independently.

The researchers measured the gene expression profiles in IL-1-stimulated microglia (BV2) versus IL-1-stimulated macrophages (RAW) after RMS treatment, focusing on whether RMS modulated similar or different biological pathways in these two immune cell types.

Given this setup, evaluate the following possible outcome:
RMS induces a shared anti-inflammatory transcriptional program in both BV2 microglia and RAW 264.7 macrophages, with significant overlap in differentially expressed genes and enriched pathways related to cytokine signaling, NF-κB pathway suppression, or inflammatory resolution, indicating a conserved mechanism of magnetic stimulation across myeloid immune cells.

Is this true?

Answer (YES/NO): NO